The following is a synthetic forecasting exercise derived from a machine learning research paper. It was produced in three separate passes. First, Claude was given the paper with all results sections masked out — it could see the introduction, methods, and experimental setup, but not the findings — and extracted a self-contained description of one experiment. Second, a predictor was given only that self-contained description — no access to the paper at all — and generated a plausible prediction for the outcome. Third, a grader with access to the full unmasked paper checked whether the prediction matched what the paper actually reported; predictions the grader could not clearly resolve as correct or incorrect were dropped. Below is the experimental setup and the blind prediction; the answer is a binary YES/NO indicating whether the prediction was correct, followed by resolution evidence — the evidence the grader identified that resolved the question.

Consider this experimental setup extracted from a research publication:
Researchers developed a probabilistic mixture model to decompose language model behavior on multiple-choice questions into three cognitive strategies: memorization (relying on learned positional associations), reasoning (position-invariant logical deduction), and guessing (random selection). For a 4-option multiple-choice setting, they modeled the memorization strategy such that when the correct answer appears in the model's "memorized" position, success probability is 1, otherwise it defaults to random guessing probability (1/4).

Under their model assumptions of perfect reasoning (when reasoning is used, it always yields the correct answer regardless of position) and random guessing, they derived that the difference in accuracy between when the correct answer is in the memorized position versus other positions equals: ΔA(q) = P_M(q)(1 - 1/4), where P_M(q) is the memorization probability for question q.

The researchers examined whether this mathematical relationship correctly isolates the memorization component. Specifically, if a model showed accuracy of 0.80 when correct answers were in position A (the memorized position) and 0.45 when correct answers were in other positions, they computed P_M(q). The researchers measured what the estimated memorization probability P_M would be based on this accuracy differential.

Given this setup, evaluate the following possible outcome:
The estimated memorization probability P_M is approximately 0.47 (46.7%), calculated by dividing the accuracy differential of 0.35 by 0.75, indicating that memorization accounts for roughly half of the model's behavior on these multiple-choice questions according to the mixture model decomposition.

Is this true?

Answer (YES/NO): YES